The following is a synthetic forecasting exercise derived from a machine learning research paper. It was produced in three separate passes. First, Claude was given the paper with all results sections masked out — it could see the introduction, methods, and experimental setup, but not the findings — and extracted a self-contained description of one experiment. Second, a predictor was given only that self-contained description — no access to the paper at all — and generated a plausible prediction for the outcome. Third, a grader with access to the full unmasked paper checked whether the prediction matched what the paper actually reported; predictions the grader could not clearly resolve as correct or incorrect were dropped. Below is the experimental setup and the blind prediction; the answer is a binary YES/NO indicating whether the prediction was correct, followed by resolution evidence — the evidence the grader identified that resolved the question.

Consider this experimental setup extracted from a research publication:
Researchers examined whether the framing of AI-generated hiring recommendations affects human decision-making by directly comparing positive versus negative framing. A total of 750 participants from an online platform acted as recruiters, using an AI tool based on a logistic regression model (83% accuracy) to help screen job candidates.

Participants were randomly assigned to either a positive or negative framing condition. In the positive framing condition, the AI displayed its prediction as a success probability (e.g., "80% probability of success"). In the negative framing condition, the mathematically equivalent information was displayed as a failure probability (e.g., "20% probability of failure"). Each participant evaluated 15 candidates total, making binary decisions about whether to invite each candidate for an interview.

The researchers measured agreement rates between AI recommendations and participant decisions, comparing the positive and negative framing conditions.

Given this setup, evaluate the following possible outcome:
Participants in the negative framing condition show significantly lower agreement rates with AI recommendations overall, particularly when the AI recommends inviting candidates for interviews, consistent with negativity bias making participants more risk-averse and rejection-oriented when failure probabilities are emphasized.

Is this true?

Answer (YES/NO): NO